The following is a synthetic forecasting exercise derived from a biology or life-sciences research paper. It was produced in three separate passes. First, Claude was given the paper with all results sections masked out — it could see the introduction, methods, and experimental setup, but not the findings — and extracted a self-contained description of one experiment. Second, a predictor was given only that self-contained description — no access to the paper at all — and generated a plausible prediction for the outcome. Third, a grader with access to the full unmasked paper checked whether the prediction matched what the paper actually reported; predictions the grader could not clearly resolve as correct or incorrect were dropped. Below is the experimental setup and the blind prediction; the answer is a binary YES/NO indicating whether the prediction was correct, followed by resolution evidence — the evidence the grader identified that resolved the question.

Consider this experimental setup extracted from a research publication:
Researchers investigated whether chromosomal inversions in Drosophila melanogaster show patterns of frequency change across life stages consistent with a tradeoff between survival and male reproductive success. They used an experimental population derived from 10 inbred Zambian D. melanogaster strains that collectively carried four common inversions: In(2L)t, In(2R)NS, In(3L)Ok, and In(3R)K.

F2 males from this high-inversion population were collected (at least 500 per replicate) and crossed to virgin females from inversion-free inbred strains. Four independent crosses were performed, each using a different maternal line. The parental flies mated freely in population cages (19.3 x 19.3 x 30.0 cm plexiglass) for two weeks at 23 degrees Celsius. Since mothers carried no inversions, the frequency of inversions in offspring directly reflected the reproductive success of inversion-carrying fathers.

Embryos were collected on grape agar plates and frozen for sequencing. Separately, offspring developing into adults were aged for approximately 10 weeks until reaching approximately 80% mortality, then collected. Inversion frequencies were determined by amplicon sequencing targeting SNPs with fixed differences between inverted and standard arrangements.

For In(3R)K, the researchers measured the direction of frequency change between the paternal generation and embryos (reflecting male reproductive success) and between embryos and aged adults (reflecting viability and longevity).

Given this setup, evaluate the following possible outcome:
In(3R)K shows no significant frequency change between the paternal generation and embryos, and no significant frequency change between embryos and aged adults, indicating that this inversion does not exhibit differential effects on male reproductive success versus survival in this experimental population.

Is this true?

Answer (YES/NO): NO